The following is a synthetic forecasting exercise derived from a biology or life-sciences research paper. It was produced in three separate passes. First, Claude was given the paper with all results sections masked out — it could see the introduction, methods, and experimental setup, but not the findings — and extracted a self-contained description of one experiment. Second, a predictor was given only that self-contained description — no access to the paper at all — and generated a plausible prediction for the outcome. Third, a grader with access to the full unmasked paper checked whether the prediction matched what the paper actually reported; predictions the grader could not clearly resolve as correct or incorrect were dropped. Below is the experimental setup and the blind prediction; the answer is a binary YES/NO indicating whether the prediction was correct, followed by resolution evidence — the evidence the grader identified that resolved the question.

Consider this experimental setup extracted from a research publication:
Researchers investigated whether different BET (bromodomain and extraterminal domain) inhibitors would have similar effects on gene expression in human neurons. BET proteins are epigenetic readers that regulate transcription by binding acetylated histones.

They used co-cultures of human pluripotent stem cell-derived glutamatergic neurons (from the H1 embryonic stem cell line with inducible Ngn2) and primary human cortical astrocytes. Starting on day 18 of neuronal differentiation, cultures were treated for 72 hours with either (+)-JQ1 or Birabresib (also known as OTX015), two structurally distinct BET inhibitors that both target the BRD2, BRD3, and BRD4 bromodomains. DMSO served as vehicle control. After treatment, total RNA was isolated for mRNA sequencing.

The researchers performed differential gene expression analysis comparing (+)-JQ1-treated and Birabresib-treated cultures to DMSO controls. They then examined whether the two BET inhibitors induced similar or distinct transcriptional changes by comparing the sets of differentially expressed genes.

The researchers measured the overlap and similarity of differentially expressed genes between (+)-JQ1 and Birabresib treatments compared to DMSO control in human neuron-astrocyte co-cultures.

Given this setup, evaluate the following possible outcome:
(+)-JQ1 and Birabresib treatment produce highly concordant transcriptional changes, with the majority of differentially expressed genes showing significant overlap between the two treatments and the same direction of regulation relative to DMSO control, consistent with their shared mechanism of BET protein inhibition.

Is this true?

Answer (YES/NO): YES